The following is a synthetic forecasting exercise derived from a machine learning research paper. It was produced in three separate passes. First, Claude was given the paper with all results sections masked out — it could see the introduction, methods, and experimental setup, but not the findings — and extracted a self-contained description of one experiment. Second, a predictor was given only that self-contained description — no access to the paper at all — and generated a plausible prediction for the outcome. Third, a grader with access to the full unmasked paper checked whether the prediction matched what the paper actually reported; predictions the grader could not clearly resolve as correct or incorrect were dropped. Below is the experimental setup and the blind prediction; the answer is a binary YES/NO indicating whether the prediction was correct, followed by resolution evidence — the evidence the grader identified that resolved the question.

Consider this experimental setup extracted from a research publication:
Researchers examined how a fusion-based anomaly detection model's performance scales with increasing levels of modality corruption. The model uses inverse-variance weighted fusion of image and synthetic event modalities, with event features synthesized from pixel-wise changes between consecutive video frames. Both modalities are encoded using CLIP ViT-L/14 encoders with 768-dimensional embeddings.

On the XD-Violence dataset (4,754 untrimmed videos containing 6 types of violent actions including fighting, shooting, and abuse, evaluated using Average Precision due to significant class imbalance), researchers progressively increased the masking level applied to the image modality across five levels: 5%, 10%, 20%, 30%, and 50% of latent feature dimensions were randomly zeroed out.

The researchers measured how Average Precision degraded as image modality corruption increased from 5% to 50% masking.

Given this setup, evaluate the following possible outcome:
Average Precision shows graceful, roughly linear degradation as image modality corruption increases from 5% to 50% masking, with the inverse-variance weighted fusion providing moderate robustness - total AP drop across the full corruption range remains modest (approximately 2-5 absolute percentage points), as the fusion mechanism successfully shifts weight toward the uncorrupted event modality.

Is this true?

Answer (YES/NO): YES